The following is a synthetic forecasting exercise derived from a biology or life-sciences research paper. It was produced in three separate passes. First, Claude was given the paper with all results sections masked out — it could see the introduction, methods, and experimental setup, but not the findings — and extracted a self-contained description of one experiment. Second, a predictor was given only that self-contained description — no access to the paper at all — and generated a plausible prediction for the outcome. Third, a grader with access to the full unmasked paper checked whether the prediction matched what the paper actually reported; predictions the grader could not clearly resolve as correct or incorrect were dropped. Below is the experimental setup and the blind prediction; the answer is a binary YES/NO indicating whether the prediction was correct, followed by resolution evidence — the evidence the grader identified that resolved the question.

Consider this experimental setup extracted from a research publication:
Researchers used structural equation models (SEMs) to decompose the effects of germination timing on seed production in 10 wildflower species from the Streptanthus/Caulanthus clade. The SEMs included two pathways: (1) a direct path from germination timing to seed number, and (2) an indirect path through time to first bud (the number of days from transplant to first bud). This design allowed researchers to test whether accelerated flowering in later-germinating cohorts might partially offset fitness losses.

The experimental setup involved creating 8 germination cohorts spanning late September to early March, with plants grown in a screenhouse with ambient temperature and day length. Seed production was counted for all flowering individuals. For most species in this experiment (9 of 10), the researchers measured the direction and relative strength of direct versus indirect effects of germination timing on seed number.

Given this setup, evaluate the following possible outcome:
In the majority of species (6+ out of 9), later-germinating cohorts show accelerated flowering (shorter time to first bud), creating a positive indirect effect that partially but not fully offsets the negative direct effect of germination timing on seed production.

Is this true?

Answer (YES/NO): YES